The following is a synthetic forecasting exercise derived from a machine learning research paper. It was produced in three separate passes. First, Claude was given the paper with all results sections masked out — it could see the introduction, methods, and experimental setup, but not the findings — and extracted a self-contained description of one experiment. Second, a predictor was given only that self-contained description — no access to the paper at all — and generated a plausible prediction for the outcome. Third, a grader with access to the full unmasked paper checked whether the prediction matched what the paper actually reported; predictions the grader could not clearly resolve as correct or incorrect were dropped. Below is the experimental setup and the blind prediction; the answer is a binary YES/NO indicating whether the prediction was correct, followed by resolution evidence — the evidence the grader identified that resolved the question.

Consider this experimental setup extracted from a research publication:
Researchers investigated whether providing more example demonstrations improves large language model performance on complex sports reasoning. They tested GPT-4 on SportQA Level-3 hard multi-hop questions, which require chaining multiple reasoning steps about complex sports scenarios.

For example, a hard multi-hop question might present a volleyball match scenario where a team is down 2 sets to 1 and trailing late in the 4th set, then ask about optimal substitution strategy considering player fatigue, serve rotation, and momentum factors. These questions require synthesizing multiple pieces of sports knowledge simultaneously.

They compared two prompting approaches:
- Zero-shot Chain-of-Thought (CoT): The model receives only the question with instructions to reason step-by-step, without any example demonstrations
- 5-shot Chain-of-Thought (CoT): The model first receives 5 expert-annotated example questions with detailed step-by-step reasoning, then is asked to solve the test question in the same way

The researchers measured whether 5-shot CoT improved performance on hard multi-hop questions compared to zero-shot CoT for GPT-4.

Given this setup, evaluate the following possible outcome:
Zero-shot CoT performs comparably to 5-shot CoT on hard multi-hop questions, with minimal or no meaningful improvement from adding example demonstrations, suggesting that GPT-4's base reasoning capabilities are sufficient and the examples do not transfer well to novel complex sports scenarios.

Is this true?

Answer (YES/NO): NO